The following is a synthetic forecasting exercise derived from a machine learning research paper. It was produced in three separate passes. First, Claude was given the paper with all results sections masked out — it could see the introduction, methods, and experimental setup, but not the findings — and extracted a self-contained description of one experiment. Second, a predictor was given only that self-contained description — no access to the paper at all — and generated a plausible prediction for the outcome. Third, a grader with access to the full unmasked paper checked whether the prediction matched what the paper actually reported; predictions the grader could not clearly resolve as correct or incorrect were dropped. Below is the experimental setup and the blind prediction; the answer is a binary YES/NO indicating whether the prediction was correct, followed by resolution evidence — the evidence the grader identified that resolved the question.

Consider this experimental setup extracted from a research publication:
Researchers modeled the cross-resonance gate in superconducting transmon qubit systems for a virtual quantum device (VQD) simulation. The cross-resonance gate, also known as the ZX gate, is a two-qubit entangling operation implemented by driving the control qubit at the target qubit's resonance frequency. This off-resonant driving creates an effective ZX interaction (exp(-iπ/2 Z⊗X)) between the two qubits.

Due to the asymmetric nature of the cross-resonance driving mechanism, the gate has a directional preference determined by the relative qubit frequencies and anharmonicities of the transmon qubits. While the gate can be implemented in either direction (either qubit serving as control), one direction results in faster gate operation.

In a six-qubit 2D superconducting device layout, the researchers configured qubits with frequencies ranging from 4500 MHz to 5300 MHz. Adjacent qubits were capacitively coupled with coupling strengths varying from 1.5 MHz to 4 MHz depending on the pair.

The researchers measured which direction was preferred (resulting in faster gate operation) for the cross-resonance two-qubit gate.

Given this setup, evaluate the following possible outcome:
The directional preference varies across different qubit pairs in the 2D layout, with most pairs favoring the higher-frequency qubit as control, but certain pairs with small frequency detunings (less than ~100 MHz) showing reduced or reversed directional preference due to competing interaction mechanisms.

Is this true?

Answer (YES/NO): NO